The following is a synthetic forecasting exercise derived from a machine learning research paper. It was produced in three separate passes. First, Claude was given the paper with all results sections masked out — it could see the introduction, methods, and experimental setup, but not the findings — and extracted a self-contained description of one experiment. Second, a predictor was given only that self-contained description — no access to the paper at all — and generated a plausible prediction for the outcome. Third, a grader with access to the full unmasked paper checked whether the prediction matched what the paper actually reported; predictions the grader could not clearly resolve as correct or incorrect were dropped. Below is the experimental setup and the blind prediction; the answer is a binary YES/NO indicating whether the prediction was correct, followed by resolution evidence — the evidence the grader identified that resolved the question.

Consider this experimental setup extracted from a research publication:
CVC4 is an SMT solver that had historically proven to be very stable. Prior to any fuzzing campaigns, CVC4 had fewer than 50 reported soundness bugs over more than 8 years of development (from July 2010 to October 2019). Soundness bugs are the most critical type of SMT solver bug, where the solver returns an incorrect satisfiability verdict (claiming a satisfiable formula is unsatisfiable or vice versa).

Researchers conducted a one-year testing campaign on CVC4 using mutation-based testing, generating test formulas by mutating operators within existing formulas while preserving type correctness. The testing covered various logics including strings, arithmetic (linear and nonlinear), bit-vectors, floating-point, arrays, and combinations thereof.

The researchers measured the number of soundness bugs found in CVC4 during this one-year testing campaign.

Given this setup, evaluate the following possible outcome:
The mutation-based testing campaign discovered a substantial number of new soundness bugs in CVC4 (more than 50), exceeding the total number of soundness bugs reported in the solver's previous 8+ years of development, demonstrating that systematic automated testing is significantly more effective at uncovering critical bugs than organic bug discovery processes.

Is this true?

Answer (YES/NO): NO